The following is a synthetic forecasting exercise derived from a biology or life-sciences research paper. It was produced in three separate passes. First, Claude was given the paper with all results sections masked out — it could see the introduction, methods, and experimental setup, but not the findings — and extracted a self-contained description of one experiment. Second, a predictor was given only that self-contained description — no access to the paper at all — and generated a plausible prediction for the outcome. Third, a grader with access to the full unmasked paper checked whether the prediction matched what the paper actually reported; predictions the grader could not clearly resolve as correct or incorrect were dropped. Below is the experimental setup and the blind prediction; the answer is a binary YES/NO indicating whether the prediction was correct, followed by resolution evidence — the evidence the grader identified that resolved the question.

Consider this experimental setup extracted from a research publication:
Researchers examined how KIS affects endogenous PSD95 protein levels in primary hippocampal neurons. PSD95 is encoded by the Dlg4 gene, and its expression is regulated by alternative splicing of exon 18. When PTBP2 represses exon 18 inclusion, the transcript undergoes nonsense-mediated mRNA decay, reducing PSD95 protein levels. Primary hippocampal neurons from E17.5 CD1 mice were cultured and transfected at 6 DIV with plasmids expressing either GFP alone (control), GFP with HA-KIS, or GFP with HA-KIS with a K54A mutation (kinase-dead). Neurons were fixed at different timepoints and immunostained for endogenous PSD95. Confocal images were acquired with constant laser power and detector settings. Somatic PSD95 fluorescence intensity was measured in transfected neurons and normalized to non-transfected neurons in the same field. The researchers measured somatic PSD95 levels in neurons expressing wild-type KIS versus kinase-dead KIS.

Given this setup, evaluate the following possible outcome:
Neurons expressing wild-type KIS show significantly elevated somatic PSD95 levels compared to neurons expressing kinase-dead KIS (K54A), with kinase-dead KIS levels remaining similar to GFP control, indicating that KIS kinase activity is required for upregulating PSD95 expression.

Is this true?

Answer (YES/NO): YES